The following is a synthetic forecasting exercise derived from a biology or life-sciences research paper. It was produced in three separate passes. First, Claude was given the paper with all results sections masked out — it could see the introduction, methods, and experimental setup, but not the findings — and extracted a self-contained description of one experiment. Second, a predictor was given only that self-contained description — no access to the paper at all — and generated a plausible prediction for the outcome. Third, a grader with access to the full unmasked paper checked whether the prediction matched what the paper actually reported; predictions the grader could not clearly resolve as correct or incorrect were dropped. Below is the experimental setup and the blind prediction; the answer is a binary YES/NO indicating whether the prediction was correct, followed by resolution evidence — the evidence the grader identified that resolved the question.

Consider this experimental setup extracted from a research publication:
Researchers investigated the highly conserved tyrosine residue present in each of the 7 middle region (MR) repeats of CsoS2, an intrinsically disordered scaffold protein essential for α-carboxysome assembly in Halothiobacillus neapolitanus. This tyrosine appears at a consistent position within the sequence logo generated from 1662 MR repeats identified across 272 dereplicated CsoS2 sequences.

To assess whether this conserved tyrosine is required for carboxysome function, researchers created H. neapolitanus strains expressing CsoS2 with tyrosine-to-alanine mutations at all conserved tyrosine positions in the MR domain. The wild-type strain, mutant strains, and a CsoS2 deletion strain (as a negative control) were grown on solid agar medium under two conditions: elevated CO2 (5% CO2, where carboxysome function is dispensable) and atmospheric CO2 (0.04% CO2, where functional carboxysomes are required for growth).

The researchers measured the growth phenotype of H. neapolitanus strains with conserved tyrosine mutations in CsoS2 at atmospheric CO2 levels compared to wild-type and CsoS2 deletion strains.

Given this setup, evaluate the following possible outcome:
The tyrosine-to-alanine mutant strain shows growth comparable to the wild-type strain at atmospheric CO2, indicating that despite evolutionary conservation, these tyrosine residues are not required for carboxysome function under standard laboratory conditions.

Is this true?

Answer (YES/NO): NO